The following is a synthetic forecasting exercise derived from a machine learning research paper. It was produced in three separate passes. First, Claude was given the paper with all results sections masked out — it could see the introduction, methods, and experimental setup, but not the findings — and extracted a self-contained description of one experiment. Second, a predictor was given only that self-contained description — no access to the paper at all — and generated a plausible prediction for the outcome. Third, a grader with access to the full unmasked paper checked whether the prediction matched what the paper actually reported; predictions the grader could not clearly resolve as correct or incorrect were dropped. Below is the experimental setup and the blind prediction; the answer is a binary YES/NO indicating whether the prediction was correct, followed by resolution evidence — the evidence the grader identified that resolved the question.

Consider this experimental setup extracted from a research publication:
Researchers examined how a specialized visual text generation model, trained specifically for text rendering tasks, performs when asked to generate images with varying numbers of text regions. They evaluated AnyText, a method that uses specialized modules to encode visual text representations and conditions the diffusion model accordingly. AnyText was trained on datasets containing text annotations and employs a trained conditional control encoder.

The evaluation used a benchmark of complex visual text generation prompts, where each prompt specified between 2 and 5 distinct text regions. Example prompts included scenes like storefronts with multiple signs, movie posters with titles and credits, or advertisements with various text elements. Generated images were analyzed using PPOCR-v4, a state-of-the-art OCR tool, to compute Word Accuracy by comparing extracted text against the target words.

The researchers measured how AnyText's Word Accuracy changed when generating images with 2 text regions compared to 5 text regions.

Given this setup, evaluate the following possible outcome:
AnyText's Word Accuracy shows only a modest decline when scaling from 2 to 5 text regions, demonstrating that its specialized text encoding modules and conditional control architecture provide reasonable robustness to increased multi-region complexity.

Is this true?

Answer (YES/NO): NO